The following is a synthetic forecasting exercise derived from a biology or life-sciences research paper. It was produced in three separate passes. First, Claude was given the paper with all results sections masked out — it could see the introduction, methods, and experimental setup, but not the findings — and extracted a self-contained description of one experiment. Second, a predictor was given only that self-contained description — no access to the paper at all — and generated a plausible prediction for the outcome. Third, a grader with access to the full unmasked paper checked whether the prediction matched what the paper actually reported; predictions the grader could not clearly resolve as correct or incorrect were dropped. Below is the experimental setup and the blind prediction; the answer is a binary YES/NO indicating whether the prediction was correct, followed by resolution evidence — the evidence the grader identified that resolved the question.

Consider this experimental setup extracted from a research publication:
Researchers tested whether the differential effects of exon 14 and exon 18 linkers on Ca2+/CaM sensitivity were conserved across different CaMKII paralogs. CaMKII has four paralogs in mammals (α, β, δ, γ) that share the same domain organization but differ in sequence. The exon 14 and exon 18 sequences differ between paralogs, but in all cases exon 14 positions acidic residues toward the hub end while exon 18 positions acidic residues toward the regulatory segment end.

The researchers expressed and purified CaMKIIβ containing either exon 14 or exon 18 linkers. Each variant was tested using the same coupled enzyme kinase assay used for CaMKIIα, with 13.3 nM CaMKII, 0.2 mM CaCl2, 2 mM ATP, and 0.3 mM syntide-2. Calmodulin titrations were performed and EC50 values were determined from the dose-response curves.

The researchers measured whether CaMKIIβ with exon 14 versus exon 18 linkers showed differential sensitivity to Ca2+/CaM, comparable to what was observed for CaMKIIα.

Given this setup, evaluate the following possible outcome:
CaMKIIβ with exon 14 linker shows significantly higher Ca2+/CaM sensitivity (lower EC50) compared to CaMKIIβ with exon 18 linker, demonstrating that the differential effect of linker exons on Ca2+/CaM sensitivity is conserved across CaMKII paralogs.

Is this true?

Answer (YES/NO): YES